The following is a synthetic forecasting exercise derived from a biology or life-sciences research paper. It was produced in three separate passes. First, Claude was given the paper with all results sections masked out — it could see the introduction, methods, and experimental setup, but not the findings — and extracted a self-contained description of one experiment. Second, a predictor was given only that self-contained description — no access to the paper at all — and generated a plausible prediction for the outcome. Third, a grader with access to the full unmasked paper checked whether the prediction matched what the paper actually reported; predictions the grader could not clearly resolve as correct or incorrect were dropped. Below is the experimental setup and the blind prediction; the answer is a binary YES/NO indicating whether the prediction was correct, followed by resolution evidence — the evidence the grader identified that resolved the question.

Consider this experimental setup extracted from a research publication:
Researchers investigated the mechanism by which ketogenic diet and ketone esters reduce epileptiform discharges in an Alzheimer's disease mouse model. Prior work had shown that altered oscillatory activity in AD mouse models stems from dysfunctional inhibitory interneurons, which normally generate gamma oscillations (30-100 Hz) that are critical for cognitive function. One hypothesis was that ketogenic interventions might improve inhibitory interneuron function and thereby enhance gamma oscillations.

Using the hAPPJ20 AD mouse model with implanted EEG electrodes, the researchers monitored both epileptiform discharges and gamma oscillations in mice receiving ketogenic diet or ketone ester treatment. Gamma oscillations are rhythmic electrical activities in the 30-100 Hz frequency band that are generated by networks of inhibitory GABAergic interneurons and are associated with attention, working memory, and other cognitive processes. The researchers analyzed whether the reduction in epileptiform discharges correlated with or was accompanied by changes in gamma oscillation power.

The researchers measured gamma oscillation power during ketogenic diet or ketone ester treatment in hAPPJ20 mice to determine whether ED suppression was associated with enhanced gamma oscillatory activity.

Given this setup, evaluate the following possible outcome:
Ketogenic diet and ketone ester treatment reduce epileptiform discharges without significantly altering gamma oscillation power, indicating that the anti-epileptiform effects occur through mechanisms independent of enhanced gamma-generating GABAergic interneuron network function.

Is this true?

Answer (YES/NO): YES